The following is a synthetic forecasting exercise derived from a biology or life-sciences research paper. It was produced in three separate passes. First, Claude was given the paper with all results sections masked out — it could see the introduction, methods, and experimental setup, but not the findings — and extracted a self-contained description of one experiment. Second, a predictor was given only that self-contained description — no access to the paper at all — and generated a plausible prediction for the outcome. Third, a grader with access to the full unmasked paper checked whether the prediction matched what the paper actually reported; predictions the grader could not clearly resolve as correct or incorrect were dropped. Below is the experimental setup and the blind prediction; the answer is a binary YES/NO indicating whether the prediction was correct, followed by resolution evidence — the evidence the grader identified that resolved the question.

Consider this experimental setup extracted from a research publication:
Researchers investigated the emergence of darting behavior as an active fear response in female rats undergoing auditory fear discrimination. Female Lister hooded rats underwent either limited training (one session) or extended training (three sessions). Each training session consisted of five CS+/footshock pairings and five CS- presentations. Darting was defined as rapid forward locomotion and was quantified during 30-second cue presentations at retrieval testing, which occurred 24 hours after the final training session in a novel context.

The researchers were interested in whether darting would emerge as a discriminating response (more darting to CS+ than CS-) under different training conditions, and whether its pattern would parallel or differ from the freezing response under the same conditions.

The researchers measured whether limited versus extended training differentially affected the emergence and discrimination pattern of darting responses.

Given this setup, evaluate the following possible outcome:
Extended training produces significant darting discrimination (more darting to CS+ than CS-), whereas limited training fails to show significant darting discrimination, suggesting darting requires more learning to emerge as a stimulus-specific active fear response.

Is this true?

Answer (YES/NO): YES